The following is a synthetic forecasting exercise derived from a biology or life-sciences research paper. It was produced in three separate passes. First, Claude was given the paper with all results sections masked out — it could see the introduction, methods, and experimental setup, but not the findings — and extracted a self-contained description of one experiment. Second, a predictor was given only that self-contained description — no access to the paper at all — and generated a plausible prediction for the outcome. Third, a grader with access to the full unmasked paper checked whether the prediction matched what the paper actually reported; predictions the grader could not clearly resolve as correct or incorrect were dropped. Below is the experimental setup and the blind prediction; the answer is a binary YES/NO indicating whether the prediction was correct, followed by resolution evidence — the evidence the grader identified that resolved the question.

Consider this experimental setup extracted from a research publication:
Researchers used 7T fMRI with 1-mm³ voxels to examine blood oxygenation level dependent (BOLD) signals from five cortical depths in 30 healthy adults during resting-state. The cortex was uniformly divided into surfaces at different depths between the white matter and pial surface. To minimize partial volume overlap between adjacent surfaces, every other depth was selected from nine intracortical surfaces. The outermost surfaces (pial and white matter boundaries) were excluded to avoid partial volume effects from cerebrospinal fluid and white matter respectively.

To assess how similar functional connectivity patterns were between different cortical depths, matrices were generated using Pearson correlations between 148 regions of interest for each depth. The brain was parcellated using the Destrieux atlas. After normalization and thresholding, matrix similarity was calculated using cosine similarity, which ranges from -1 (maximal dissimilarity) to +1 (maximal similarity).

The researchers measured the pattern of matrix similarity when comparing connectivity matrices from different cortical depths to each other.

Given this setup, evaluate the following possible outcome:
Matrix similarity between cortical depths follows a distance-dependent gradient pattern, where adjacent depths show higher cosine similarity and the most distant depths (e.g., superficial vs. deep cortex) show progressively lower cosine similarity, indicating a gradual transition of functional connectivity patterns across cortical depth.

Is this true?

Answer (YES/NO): YES